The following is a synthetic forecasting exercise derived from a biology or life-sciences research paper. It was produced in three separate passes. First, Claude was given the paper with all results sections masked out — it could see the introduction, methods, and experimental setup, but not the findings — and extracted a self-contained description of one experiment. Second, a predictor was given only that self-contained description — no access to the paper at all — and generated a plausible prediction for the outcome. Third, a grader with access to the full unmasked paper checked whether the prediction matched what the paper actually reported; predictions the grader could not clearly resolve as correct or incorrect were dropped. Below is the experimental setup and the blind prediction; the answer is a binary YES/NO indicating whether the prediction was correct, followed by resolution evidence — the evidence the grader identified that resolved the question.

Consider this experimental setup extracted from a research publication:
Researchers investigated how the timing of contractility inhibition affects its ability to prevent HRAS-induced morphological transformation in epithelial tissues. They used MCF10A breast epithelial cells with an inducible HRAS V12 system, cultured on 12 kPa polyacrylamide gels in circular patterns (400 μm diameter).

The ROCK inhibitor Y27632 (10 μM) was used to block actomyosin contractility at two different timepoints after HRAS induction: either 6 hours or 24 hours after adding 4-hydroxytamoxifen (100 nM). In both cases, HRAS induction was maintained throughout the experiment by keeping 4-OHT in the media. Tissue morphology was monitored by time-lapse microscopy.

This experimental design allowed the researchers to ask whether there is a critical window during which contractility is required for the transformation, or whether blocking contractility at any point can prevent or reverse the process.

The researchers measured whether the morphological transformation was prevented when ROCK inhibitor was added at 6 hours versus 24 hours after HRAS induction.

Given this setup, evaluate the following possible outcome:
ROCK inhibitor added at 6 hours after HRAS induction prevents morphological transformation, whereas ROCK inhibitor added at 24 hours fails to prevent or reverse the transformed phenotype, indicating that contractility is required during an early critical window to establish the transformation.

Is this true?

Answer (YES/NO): NO